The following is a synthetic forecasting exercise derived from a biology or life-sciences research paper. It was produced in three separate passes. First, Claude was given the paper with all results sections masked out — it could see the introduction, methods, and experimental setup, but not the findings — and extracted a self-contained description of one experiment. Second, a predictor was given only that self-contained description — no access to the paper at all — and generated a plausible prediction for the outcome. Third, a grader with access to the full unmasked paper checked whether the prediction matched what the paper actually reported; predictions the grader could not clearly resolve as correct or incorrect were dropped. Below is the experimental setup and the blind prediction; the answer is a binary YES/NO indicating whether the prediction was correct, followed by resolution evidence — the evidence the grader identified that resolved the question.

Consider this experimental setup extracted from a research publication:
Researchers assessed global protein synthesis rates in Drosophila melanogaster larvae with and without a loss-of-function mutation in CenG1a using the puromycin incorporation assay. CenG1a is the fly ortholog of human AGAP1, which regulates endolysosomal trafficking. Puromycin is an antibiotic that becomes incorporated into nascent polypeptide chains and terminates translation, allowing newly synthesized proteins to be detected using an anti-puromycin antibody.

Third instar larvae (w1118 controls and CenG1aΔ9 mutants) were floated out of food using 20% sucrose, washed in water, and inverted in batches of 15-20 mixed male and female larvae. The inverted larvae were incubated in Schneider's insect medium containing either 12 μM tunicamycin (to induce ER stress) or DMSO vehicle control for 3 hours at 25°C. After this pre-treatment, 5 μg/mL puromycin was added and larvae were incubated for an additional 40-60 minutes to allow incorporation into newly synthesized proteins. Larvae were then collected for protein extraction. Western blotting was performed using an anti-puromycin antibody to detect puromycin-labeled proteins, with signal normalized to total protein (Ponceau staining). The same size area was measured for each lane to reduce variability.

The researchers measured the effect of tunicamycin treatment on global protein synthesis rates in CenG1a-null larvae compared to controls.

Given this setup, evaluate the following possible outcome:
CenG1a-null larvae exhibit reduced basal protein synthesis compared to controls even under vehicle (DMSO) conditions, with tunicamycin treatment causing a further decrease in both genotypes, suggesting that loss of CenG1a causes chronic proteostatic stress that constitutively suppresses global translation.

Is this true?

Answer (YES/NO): NO